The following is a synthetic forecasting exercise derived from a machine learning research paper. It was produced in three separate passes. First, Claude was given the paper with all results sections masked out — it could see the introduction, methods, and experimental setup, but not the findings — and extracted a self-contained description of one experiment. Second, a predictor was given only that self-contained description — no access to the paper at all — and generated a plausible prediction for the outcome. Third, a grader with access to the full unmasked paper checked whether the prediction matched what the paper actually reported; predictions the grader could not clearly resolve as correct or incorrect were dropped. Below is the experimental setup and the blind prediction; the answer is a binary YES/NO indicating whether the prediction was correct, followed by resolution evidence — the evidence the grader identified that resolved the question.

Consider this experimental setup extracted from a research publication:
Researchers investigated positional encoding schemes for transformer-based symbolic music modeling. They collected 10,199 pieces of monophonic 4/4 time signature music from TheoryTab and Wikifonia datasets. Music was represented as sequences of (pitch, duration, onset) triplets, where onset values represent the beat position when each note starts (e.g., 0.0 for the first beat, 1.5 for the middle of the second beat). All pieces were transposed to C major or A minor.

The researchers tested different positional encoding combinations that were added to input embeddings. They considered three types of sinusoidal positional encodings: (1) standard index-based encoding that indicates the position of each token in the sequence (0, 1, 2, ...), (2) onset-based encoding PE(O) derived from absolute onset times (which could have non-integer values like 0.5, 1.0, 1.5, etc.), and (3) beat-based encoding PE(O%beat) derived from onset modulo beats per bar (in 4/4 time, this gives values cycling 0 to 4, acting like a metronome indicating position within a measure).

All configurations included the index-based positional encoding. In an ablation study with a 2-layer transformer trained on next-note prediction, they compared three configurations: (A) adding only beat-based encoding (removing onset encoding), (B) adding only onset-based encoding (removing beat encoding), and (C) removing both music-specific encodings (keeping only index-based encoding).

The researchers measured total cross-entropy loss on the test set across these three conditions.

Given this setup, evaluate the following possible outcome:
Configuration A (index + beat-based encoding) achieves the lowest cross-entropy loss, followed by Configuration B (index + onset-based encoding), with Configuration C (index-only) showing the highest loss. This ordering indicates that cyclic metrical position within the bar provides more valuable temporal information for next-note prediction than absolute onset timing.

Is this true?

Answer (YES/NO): NO